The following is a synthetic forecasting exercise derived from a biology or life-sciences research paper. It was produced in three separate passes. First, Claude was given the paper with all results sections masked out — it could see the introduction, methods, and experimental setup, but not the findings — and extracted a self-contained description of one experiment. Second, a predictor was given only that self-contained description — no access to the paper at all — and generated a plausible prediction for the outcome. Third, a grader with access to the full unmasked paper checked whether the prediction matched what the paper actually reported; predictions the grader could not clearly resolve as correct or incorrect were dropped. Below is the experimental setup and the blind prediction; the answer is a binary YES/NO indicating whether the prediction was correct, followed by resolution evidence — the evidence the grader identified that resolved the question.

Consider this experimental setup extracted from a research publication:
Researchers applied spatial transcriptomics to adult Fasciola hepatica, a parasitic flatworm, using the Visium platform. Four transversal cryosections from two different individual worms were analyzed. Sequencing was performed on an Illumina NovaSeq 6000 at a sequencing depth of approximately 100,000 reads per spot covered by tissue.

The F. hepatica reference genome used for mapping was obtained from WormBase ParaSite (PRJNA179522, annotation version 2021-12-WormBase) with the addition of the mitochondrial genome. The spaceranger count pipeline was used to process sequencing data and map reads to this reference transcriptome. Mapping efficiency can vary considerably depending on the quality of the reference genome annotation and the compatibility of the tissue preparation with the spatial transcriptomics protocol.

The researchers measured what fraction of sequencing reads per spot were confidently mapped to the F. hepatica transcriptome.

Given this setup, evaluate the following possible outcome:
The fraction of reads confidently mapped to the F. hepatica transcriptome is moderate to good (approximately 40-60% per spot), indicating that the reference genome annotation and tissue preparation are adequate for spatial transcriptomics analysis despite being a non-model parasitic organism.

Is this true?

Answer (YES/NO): NO